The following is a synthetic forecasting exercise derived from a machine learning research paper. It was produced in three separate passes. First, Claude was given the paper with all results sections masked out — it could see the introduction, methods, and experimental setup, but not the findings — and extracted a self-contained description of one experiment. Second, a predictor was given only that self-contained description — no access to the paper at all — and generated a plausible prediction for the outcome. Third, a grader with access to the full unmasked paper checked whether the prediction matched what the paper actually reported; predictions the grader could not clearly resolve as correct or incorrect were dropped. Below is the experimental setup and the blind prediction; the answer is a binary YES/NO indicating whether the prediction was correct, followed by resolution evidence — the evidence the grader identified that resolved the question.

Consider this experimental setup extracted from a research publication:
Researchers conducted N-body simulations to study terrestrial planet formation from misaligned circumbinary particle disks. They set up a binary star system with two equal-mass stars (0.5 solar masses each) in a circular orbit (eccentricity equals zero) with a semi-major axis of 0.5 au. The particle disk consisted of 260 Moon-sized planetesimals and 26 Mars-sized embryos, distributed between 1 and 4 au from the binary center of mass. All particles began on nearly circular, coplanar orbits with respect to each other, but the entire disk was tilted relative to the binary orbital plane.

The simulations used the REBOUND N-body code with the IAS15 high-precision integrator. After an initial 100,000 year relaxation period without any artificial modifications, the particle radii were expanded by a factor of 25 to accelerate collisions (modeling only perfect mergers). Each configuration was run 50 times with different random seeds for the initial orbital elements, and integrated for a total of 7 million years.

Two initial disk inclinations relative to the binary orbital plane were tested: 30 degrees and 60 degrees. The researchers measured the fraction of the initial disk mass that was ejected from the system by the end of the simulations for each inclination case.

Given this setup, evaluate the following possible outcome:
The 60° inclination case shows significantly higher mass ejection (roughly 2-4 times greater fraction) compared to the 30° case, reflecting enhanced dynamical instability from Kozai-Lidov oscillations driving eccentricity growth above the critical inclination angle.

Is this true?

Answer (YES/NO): NO